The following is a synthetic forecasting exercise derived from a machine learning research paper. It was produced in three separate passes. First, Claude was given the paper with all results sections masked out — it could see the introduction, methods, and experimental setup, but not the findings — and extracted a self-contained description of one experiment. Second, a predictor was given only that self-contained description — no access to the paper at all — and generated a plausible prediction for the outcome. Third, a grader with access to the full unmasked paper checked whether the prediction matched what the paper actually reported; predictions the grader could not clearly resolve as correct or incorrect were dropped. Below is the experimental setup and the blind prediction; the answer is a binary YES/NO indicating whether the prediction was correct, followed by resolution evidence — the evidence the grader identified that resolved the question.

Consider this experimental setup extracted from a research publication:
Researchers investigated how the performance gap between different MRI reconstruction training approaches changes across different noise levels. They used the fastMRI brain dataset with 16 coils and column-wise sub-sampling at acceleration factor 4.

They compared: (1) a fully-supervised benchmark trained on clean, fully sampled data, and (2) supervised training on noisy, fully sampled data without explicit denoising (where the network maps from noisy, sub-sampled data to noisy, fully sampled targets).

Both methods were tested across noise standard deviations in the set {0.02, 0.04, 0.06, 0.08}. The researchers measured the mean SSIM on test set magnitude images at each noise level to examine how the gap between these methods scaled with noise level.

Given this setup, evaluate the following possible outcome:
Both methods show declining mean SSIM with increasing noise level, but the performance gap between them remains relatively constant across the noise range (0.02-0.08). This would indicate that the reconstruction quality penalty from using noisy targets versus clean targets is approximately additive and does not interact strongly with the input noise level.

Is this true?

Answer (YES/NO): NO